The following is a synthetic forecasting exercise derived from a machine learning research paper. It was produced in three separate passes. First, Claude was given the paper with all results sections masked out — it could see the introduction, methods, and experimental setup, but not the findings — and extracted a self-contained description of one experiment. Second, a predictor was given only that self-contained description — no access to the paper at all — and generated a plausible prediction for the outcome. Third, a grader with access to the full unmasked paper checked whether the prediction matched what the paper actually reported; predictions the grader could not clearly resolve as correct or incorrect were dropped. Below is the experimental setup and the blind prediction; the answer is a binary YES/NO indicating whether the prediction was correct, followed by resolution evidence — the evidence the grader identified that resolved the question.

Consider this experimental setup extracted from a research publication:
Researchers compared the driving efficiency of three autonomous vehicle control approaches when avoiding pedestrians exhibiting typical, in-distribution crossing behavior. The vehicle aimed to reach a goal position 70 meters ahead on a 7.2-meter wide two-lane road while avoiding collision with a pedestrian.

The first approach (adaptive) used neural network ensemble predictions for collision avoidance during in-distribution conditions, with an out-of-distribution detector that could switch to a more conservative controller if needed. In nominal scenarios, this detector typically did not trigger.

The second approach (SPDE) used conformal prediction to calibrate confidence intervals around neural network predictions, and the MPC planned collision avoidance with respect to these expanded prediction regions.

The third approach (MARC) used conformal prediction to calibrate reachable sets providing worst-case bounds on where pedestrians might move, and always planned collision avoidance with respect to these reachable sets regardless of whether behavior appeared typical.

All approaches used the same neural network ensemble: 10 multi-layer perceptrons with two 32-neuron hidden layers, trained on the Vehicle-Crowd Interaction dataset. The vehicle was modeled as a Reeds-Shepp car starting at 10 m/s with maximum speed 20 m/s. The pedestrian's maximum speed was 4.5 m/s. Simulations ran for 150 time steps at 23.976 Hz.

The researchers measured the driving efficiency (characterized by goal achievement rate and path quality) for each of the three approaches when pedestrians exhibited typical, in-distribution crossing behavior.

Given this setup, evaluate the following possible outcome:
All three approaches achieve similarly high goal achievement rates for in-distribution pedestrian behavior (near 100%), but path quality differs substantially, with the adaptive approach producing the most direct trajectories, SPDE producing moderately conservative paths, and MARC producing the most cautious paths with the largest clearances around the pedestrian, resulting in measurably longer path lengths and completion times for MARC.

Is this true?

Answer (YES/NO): NO